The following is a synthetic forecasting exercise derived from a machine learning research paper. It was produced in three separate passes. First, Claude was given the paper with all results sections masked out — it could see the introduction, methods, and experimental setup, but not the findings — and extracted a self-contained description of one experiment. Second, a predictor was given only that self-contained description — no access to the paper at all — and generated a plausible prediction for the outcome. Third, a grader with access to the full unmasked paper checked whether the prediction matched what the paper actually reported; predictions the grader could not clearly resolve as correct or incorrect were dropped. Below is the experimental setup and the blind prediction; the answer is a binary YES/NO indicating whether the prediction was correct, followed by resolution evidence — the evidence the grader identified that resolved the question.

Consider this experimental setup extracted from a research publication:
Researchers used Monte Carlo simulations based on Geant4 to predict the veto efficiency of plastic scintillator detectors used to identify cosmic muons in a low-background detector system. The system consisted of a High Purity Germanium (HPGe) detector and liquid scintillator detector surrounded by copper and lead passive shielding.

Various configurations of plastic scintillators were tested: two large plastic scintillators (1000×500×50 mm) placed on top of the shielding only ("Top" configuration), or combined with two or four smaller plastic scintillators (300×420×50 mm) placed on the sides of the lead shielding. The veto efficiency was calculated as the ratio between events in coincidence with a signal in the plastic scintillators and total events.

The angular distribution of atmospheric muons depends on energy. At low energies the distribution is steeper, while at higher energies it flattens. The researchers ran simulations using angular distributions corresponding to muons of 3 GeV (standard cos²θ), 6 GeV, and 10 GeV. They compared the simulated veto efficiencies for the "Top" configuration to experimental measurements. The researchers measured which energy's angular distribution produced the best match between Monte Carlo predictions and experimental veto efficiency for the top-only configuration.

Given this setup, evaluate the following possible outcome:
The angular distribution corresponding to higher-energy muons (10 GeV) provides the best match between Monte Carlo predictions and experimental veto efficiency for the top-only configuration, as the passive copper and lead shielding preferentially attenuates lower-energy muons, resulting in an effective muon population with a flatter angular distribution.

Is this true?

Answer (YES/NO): NO